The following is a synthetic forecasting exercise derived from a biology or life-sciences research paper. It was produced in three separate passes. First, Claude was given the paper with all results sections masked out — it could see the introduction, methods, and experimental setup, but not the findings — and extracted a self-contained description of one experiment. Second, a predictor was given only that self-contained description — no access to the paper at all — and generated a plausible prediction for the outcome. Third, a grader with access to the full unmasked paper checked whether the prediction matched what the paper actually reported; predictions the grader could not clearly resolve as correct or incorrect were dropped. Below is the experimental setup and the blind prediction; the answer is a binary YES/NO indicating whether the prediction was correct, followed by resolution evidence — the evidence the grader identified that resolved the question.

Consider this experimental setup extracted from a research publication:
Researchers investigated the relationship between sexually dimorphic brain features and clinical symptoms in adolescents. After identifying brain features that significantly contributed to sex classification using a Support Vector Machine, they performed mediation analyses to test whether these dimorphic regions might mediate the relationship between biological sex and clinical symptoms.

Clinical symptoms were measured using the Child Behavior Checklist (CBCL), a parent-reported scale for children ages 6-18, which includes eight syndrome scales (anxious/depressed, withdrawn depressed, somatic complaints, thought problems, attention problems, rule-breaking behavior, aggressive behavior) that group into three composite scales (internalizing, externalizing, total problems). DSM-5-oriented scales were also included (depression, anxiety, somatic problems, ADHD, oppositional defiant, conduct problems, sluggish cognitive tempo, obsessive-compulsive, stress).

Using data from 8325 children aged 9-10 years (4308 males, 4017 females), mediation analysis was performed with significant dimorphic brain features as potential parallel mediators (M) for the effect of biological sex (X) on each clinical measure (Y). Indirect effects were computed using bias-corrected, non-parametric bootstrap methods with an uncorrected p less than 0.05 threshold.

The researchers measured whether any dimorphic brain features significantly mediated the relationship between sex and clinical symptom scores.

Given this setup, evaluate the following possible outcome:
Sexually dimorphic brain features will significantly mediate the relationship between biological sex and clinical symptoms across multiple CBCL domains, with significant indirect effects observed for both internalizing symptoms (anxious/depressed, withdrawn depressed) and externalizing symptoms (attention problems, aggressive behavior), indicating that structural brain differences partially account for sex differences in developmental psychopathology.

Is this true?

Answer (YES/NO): NO